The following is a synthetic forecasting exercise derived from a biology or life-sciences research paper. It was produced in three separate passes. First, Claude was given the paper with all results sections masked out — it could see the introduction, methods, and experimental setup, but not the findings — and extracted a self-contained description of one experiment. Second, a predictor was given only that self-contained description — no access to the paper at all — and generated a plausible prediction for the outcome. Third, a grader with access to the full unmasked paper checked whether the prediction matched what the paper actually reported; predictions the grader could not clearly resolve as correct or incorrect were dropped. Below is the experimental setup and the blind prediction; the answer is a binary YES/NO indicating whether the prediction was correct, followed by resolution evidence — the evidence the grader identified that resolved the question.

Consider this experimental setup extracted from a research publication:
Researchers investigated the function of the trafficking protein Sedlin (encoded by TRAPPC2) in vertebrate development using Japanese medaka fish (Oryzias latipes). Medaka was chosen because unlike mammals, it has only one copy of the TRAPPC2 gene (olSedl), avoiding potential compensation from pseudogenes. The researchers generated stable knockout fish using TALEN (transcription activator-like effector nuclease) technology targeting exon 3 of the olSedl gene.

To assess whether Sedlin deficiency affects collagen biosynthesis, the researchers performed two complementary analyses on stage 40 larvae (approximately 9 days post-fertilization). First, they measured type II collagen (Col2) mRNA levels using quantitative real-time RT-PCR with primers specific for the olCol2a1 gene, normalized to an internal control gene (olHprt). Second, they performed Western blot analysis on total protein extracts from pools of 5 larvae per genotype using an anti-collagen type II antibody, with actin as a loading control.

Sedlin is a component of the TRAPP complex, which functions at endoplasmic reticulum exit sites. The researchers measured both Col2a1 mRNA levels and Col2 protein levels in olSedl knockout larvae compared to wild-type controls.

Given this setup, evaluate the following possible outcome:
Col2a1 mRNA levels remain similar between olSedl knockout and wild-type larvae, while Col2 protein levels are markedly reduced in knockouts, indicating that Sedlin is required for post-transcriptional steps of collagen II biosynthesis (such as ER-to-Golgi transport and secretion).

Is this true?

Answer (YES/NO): NO